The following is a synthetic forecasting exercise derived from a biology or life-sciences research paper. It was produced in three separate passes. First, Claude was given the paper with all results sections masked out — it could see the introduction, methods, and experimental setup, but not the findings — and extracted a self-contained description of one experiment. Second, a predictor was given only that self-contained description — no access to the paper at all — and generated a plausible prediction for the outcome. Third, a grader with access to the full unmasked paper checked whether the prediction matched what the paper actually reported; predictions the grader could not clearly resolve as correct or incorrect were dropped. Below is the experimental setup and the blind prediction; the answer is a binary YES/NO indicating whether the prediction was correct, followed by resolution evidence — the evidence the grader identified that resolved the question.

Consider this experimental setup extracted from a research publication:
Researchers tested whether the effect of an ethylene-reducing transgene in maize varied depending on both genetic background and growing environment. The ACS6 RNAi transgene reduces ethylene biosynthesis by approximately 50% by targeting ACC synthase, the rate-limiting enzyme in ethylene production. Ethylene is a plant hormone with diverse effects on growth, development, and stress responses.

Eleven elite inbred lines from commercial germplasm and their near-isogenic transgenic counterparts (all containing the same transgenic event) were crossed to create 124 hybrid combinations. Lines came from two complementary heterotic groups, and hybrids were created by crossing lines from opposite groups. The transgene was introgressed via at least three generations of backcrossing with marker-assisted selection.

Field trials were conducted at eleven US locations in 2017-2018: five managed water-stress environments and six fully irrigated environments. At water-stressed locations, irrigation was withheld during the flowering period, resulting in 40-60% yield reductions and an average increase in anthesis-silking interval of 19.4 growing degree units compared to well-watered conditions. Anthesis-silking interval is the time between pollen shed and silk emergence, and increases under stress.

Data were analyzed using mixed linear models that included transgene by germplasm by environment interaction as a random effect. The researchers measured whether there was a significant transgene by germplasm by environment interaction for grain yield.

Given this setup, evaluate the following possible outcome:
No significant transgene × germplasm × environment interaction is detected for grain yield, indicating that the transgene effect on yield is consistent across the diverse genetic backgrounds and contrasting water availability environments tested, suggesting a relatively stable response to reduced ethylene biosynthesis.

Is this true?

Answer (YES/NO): NO